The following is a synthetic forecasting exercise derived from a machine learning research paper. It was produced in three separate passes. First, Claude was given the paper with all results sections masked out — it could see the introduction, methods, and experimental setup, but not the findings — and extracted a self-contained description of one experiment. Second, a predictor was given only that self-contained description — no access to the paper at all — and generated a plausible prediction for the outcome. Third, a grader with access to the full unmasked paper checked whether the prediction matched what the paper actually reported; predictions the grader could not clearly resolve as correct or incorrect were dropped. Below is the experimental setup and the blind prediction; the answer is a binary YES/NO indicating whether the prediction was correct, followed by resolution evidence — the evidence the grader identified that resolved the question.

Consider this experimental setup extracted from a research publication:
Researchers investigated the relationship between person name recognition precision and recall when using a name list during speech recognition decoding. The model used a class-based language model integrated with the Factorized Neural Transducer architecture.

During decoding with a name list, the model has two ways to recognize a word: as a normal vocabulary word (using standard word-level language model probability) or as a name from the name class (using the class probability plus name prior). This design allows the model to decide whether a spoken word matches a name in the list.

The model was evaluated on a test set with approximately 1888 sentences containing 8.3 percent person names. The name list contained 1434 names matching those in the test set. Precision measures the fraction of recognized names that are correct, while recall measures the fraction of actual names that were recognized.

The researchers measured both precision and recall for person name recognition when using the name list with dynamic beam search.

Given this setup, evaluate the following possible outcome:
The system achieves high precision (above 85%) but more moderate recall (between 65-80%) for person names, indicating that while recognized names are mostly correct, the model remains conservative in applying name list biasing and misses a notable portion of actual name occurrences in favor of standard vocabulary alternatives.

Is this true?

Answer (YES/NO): NO